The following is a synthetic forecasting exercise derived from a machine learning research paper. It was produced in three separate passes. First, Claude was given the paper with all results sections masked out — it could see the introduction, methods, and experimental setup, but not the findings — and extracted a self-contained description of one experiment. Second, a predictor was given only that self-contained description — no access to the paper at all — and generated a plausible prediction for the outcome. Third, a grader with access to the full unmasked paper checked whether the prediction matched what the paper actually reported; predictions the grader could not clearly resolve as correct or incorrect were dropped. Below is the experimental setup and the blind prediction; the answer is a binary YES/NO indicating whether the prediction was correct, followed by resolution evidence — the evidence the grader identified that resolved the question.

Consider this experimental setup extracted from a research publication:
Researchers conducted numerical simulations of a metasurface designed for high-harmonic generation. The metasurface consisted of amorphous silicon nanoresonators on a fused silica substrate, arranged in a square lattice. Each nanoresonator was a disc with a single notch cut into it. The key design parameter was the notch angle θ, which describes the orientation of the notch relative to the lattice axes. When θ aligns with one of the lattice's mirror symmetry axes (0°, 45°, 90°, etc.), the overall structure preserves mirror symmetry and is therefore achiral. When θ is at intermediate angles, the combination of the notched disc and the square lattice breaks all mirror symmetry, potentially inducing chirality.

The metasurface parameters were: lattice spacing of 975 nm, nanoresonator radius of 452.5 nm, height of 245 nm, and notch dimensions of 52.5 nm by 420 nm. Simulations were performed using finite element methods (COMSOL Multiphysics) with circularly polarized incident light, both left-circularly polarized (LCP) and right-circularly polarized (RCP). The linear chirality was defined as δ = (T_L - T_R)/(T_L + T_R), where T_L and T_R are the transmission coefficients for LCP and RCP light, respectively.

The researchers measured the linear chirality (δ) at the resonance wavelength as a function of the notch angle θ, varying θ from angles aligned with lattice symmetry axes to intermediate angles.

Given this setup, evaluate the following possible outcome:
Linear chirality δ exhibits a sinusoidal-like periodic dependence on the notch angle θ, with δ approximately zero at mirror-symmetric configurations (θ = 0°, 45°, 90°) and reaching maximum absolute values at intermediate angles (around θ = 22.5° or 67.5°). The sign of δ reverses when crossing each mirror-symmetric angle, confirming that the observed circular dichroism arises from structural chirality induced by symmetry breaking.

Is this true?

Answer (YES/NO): NO